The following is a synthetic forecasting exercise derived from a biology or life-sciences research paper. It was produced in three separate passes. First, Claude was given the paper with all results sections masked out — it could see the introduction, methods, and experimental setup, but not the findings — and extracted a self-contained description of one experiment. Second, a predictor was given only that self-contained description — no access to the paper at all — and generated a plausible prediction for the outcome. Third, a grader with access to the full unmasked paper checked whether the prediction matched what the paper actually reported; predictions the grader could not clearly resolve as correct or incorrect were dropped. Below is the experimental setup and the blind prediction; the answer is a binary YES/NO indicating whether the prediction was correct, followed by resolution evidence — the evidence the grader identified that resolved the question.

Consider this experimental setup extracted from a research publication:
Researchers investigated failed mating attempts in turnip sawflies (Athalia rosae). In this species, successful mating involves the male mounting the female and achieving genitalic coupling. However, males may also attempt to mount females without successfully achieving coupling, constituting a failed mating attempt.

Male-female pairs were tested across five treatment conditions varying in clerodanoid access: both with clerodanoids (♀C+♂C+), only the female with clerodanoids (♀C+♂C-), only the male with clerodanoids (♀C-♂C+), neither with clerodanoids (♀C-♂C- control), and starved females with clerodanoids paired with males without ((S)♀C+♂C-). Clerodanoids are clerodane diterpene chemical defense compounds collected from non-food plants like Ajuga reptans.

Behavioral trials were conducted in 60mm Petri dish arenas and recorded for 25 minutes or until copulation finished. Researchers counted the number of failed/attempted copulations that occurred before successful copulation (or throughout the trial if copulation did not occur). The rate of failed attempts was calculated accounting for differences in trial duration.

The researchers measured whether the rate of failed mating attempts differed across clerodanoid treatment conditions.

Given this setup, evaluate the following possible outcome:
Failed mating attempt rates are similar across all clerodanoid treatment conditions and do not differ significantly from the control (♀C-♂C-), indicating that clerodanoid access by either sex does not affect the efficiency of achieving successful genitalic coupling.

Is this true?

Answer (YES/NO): NO